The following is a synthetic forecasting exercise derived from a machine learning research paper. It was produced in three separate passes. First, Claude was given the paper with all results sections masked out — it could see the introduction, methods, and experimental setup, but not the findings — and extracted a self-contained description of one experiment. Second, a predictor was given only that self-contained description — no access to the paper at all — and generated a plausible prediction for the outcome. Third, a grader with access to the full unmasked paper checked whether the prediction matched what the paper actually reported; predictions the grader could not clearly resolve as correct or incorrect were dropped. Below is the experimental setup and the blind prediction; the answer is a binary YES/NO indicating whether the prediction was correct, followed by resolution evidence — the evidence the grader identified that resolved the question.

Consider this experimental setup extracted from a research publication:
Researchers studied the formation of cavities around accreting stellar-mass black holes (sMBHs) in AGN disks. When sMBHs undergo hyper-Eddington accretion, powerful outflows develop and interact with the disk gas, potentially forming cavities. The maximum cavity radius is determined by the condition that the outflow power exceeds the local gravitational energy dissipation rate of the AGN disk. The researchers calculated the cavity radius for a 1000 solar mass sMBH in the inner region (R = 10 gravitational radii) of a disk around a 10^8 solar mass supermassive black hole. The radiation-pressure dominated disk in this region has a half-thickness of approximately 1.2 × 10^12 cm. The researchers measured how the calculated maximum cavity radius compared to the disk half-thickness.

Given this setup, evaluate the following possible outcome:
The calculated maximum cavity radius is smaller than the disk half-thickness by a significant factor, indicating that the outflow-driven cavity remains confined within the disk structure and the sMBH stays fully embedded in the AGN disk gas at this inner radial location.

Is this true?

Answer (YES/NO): NO